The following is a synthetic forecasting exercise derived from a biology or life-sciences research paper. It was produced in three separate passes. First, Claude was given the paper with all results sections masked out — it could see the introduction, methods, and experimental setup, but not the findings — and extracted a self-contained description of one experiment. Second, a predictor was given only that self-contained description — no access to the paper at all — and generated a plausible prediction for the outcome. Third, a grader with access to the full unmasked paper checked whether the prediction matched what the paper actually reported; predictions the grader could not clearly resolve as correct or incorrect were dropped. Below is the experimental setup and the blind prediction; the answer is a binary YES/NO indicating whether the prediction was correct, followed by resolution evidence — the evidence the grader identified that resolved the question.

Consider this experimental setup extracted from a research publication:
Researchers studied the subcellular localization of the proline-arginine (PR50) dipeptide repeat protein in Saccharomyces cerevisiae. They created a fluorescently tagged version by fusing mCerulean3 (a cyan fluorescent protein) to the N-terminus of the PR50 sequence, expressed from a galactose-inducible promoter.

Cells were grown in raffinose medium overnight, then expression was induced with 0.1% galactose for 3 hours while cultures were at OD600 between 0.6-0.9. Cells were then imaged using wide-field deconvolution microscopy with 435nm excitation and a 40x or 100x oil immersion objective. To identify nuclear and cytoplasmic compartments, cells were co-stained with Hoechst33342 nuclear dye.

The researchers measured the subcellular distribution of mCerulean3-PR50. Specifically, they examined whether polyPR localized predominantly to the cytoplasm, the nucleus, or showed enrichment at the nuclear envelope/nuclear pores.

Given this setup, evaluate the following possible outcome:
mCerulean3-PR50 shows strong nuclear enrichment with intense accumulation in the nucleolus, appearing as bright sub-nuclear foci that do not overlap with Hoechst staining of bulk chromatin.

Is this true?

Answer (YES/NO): YES